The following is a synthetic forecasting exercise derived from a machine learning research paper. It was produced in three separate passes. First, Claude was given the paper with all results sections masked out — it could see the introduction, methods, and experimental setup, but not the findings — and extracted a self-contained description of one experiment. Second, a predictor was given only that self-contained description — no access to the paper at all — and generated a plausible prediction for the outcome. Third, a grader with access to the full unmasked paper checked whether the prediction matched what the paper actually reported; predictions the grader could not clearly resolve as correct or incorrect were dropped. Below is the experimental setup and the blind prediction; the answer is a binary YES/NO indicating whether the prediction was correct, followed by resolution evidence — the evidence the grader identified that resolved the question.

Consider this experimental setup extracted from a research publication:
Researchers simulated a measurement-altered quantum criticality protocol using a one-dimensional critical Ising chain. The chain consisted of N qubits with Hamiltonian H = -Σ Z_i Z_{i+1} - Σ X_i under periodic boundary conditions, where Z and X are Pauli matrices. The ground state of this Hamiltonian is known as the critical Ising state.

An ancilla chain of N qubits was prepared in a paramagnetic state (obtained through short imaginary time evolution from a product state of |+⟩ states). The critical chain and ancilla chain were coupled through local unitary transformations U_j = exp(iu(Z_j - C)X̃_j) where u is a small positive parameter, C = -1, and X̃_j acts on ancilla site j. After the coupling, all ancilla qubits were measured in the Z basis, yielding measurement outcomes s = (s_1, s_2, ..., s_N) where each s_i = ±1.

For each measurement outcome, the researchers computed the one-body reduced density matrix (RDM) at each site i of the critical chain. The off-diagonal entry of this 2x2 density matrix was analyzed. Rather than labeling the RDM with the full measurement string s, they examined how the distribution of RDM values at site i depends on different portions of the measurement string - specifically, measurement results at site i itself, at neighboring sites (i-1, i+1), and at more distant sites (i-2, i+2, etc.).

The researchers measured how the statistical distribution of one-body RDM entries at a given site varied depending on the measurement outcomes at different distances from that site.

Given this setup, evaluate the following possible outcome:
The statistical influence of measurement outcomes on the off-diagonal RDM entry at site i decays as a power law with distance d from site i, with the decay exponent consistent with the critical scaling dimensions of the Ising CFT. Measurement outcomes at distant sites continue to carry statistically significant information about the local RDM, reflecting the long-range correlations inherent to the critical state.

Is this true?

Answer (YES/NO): NO